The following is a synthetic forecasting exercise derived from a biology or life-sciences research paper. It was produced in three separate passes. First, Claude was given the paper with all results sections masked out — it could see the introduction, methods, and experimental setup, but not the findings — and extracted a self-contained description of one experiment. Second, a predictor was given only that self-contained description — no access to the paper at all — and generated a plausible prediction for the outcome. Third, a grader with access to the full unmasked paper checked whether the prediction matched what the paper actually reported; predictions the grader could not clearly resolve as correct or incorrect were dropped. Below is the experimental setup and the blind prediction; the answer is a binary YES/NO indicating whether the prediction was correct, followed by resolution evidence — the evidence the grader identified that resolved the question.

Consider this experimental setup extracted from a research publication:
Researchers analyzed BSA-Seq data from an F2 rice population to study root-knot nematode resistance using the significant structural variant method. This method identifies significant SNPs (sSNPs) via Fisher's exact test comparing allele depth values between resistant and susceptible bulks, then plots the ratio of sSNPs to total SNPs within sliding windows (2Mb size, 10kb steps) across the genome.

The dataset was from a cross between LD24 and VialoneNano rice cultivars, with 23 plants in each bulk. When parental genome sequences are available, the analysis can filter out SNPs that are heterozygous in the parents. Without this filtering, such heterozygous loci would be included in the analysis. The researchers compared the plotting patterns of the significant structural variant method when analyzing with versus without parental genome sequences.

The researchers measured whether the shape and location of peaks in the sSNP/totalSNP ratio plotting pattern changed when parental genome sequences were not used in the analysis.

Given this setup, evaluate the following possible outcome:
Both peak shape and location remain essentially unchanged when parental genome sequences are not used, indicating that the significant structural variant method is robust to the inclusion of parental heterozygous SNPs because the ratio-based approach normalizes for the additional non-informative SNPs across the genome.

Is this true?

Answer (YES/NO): NO